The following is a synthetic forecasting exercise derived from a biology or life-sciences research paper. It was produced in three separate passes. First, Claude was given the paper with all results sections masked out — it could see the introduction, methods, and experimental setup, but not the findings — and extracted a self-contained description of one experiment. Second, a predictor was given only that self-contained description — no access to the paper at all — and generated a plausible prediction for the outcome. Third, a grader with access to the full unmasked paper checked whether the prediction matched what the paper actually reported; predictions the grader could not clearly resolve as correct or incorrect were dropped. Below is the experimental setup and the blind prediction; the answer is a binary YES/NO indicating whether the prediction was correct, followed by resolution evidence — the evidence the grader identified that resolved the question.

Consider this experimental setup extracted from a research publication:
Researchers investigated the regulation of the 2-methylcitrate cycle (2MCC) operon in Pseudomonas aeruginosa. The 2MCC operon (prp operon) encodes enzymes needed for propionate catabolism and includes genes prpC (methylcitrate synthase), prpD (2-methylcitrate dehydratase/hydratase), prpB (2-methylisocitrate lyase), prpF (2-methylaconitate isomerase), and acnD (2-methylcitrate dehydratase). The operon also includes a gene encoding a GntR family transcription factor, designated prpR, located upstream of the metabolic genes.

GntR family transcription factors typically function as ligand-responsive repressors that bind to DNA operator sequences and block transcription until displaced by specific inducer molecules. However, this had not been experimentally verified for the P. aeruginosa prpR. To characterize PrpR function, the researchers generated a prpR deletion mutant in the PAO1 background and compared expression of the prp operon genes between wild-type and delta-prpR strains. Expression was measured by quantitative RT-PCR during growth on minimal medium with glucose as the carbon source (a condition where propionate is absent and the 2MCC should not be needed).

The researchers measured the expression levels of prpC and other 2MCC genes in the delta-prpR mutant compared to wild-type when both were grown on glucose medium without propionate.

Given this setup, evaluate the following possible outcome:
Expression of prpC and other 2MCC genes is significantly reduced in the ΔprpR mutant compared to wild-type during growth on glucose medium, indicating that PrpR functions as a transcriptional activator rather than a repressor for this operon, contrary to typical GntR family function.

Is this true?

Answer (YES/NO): NO